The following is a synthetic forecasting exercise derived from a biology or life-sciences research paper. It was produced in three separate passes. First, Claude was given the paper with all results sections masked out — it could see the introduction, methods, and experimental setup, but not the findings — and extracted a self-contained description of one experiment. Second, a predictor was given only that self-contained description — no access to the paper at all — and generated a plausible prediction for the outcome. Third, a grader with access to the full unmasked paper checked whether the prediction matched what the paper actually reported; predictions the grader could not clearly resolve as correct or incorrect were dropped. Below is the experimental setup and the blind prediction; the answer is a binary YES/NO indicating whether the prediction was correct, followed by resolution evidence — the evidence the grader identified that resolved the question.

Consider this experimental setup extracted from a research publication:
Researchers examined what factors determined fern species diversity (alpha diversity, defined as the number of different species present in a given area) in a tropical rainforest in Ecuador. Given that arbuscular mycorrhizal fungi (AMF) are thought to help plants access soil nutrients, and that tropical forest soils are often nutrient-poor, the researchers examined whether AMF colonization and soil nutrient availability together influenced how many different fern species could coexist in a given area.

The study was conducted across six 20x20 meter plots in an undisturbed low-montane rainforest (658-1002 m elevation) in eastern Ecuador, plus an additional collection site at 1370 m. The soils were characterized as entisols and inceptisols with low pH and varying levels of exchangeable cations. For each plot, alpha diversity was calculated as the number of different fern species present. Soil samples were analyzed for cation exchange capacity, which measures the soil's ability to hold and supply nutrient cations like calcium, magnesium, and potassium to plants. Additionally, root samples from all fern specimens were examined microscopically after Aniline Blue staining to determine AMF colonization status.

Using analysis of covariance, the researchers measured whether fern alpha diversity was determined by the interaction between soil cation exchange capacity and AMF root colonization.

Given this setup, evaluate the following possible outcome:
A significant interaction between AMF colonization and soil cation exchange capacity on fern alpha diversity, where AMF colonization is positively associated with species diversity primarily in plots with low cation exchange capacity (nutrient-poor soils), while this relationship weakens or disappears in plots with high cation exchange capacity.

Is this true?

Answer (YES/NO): NO